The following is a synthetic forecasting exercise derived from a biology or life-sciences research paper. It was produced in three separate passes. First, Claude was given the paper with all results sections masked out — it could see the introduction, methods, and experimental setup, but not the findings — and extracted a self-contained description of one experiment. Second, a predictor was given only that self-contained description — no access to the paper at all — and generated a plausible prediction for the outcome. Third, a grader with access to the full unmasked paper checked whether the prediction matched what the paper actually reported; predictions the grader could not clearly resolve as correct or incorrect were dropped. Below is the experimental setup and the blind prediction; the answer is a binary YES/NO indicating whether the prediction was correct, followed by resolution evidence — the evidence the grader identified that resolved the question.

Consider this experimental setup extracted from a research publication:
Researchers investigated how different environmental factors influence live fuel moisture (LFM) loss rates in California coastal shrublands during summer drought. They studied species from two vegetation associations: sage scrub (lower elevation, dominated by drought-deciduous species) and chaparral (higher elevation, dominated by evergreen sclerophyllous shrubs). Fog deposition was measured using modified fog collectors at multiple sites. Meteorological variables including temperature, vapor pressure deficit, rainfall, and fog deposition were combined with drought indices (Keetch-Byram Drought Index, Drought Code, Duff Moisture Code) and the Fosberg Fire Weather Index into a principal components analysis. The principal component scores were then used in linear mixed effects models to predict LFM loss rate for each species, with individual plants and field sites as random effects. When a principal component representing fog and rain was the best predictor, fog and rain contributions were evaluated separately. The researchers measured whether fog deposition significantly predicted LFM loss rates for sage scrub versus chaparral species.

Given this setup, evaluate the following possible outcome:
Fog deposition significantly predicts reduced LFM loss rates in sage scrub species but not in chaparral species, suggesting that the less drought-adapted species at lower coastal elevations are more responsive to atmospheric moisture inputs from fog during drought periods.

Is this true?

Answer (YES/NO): YES